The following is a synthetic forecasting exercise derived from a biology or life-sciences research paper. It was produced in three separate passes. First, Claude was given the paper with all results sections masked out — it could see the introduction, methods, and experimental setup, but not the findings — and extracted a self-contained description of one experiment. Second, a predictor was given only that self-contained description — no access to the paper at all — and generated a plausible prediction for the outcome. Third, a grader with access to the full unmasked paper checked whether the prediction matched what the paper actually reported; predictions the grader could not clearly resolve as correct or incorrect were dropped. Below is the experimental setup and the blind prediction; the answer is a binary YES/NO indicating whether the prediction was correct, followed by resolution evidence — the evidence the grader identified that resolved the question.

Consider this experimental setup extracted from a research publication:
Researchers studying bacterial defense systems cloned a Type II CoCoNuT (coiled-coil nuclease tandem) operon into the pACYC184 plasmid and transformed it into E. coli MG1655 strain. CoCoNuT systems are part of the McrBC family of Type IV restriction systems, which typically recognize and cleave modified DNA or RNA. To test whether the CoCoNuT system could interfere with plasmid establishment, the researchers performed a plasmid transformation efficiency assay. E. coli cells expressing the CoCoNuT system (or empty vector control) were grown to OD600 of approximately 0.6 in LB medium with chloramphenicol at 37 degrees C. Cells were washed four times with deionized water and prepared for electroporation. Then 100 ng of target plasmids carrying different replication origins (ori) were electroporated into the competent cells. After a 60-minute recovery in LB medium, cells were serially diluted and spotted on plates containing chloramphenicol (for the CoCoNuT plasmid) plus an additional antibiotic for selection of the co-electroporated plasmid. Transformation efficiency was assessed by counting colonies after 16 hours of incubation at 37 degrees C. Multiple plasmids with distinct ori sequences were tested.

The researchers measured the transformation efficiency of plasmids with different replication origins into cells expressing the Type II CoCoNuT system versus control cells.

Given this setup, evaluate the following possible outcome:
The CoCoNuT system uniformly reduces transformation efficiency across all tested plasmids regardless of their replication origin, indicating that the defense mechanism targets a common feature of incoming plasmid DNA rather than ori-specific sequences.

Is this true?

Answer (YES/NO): NO